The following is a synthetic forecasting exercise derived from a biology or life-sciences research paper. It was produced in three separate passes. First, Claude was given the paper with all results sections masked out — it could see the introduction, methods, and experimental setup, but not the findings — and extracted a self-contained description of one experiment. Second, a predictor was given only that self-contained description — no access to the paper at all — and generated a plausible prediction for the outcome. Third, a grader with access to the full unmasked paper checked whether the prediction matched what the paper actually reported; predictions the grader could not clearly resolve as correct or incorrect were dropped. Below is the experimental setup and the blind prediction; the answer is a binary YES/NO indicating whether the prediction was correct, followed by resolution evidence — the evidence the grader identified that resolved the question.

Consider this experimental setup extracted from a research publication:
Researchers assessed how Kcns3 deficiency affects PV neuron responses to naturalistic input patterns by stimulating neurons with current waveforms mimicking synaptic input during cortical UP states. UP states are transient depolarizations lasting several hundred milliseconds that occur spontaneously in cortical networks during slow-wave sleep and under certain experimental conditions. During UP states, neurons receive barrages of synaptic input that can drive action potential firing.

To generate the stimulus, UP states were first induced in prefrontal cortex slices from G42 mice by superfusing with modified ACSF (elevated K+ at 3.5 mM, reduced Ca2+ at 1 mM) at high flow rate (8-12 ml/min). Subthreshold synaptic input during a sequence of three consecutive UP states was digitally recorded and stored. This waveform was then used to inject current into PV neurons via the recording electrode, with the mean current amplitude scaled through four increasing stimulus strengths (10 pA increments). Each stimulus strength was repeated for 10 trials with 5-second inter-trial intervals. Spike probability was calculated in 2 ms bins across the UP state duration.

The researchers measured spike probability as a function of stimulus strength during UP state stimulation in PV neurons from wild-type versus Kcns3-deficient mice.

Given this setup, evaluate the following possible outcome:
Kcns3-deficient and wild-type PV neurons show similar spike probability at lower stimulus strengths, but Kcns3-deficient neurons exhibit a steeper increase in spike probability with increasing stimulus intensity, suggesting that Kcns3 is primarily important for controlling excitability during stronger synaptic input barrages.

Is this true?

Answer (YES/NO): NO